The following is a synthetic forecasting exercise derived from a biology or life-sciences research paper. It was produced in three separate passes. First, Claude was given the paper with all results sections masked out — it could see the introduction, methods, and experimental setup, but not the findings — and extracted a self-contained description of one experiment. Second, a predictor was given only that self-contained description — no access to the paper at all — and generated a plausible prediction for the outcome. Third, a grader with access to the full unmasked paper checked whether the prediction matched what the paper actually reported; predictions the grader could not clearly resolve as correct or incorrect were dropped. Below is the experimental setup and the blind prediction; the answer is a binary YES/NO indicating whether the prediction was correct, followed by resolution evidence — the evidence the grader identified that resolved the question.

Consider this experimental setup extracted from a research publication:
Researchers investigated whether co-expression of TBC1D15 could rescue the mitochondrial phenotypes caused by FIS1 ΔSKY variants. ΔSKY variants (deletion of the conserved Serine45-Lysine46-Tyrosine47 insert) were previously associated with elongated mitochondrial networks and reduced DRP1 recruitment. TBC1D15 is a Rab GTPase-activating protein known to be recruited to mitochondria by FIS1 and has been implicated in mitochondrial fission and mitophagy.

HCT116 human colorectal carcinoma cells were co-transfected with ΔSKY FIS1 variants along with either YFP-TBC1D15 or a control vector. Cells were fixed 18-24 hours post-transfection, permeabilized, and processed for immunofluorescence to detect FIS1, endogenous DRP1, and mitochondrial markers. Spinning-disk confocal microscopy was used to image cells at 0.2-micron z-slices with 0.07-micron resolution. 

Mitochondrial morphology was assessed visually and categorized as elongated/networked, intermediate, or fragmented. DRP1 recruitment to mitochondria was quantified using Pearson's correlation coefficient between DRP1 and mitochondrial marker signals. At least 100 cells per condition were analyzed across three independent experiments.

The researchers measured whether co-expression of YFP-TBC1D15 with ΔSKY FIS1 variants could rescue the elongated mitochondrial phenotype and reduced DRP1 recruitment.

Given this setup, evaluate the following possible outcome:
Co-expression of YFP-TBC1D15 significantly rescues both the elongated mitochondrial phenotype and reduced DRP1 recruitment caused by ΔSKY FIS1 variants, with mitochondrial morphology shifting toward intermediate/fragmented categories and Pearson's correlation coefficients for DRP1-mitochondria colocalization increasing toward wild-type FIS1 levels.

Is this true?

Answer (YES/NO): NO